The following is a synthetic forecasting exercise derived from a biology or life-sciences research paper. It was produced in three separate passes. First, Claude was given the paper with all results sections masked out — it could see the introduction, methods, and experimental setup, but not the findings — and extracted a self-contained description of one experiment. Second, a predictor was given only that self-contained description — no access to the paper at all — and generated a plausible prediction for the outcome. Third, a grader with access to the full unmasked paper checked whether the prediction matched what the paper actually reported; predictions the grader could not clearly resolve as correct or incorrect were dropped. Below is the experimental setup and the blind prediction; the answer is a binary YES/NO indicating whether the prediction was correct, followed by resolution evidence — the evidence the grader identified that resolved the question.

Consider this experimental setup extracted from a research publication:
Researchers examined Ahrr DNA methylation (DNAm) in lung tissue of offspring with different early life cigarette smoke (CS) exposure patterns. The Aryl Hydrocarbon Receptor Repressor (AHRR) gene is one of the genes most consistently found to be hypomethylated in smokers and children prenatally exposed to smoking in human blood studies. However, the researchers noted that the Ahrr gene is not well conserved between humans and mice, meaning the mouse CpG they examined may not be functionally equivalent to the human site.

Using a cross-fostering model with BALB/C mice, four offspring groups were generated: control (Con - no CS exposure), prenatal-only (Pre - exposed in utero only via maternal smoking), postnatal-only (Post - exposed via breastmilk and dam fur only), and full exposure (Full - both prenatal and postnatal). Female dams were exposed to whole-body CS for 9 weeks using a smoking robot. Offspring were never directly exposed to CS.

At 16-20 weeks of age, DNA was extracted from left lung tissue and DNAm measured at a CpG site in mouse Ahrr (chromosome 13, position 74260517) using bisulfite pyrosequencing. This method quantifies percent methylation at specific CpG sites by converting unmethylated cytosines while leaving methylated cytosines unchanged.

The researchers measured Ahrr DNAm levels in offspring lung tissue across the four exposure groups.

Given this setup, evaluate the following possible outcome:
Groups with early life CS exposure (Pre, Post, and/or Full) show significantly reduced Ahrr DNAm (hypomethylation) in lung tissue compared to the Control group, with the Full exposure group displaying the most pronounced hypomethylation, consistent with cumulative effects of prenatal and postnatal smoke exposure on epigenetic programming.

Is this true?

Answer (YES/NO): NO